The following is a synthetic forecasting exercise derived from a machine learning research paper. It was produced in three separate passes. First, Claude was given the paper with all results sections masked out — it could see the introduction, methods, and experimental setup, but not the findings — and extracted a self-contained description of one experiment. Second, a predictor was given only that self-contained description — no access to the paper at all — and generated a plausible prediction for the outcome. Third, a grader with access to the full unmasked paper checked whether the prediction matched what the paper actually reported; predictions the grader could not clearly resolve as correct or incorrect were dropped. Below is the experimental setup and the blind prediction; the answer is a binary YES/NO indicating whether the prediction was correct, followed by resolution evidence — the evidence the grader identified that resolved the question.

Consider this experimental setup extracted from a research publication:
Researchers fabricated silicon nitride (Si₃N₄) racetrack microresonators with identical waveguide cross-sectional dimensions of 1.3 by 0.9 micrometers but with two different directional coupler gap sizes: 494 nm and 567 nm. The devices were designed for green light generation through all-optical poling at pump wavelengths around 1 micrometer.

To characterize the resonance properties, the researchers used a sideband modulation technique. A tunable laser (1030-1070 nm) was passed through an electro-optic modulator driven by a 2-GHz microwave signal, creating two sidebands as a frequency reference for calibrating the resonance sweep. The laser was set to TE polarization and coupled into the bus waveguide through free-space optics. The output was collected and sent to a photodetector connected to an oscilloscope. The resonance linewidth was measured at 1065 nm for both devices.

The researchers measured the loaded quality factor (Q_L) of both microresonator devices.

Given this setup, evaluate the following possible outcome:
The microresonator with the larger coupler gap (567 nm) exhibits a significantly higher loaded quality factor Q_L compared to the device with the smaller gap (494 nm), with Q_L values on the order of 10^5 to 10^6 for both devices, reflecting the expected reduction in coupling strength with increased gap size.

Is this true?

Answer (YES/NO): YES